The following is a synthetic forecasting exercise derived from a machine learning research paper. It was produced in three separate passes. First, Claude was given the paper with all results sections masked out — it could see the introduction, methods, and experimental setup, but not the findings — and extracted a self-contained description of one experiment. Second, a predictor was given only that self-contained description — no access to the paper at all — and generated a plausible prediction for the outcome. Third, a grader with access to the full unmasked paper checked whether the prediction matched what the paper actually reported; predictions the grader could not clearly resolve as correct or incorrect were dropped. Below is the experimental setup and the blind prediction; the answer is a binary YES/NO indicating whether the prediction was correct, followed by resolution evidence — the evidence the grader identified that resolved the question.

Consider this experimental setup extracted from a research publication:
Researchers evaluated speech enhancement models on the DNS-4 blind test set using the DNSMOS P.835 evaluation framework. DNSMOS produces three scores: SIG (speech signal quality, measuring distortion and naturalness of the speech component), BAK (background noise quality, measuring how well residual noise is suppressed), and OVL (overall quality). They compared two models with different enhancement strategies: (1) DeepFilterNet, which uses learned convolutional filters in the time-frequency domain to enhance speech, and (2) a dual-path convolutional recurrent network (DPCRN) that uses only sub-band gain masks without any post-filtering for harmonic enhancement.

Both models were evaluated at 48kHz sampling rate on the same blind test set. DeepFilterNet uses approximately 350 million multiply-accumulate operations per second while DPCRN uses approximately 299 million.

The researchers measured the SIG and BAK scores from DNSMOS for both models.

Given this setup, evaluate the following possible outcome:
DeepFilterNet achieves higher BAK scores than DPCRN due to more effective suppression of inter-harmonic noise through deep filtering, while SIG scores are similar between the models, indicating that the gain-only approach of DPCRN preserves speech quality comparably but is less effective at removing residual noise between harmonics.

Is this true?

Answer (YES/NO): NO